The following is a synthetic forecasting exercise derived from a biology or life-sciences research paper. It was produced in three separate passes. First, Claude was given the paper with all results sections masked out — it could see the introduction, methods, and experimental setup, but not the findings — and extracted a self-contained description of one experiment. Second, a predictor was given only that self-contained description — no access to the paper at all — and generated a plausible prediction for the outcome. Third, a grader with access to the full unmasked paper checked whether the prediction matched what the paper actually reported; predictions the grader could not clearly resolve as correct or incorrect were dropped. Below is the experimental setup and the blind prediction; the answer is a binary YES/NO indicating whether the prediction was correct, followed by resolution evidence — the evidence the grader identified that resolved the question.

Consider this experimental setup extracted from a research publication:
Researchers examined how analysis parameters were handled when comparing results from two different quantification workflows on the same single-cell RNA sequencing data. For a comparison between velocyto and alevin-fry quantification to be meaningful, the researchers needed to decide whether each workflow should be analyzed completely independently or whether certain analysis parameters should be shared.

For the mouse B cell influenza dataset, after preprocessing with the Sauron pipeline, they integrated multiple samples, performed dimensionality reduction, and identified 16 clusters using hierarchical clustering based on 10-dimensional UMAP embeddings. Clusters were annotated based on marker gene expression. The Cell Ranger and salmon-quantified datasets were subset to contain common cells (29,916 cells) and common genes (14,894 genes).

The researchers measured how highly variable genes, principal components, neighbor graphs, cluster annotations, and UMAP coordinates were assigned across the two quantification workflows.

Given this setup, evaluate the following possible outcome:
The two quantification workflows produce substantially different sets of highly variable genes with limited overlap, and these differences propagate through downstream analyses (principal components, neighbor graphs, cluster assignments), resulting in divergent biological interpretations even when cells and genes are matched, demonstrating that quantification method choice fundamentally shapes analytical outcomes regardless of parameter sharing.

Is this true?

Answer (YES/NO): NO